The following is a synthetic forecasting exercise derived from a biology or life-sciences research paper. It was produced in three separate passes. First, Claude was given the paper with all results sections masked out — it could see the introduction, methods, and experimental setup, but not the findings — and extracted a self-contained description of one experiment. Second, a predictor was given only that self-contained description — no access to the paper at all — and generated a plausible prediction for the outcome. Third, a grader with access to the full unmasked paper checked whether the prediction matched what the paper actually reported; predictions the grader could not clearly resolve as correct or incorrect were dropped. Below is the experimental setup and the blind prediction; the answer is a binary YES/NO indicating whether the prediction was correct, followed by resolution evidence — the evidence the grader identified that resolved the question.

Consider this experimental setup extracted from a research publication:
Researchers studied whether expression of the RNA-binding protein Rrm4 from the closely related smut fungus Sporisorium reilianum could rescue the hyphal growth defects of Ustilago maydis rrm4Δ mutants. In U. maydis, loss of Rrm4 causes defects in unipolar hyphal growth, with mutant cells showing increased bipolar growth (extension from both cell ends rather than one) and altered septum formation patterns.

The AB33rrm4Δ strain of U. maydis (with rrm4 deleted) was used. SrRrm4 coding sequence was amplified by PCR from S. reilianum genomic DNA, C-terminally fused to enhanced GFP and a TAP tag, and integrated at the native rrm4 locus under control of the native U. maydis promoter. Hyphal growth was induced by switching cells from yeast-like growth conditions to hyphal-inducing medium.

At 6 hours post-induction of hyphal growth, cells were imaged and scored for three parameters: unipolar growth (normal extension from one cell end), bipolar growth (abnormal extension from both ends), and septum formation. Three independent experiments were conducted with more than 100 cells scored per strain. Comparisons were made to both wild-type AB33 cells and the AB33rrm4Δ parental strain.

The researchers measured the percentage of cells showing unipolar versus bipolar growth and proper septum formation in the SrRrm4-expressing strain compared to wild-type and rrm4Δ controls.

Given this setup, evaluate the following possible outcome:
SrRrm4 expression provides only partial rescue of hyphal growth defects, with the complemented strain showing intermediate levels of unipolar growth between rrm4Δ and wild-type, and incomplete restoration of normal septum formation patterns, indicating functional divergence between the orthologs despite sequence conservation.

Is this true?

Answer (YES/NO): NO